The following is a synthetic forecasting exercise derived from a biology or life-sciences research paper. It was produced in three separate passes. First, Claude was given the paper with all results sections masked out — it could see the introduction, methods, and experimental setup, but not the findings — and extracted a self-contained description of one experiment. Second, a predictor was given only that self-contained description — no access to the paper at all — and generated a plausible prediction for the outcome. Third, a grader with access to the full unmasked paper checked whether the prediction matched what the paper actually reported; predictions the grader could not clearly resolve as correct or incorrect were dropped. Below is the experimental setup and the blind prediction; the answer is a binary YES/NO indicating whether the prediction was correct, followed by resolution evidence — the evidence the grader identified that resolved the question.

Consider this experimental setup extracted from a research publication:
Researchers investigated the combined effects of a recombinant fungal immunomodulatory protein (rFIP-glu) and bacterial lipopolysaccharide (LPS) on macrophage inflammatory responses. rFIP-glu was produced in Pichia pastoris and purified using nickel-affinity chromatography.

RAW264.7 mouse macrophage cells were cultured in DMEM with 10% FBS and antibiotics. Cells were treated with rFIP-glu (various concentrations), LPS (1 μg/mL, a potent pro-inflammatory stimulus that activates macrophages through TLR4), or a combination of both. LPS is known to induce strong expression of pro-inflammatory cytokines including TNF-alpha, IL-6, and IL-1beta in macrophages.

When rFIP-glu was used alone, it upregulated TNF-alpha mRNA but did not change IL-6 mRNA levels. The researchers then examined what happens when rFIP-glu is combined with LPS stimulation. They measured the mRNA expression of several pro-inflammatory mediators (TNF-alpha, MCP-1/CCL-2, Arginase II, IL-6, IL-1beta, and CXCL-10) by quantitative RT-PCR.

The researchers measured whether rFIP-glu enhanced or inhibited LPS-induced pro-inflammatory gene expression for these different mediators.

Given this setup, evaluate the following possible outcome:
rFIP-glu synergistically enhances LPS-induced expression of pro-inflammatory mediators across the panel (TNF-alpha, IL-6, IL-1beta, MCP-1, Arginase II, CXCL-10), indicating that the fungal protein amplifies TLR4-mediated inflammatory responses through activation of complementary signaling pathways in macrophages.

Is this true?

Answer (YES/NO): NO